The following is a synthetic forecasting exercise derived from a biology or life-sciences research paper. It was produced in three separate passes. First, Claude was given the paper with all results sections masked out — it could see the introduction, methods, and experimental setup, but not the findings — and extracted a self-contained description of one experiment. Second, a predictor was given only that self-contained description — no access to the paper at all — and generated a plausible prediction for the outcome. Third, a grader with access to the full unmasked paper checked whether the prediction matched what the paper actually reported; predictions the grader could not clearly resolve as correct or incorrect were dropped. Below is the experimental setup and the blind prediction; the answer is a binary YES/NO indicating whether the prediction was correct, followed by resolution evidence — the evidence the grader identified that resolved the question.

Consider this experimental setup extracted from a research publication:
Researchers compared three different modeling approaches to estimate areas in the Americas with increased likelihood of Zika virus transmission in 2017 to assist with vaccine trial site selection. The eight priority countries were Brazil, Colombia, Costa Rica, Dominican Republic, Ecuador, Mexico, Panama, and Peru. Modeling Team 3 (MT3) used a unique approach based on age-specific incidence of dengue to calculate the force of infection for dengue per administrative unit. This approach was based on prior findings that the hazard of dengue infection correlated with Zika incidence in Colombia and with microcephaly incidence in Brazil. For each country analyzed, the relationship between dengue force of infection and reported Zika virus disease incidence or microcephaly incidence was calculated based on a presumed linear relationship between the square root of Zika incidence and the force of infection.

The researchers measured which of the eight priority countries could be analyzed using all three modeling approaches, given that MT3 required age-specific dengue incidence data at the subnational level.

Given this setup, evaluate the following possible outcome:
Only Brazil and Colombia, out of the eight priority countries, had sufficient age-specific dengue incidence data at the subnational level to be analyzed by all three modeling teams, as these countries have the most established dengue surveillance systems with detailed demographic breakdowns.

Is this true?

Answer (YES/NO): NO